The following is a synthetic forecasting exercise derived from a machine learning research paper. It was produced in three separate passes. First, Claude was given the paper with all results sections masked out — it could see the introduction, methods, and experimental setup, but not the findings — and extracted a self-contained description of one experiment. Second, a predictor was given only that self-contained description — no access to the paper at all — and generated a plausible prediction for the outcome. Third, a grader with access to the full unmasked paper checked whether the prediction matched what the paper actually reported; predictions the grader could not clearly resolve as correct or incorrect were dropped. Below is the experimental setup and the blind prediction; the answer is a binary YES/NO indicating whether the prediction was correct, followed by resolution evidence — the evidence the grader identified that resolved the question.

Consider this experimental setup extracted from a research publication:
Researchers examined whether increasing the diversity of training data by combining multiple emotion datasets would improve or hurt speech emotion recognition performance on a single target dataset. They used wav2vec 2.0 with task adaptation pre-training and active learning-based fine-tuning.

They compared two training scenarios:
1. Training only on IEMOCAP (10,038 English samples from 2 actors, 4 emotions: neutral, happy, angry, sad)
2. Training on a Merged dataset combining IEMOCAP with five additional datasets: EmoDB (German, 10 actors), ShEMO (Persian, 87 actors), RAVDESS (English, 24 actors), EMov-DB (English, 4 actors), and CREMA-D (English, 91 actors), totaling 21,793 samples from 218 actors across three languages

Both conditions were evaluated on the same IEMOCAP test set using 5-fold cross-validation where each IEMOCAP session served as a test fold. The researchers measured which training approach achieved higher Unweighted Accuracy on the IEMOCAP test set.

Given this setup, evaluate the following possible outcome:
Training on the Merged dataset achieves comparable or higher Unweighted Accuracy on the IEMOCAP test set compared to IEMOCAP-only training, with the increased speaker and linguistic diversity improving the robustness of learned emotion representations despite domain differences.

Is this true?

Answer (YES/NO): YES